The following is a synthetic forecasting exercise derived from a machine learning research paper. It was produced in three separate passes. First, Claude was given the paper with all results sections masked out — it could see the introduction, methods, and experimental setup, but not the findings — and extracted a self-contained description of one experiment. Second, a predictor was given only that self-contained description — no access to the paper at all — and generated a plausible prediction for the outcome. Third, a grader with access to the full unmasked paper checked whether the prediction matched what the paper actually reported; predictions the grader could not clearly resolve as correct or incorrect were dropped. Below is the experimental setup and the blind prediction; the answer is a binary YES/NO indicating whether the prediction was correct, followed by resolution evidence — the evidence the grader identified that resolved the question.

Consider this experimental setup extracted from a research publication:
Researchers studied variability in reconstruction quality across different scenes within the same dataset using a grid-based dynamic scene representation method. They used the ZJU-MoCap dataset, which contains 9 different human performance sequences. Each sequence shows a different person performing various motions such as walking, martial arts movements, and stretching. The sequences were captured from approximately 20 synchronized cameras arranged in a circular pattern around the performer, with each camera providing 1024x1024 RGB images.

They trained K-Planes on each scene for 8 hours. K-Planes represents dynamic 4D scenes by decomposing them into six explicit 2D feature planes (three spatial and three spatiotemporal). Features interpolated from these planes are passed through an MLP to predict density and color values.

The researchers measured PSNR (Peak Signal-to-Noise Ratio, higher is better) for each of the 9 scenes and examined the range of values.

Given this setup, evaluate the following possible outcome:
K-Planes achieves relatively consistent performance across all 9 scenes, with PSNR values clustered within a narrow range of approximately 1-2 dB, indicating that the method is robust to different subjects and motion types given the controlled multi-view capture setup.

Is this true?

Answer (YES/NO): NO